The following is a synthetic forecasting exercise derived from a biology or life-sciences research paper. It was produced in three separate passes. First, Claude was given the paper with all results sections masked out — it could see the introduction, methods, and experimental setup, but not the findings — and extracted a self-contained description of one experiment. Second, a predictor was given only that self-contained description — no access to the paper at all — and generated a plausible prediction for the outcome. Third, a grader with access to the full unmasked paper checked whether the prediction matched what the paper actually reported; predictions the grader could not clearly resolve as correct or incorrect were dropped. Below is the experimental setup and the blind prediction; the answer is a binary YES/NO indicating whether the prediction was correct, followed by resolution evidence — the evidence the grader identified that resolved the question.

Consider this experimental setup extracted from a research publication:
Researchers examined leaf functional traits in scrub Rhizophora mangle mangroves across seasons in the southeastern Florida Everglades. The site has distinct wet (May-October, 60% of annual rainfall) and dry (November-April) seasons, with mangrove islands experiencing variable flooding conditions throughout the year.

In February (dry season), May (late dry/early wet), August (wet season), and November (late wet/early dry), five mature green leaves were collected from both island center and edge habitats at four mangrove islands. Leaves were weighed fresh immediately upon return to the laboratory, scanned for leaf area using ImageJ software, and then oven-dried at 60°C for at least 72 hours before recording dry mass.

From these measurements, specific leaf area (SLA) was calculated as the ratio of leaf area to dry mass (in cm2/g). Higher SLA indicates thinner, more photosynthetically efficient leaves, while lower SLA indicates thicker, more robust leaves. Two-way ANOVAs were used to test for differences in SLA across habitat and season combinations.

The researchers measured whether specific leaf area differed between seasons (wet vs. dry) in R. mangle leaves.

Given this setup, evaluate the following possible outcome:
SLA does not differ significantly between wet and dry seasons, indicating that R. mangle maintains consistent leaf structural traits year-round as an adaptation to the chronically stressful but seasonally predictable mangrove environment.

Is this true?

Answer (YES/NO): YES